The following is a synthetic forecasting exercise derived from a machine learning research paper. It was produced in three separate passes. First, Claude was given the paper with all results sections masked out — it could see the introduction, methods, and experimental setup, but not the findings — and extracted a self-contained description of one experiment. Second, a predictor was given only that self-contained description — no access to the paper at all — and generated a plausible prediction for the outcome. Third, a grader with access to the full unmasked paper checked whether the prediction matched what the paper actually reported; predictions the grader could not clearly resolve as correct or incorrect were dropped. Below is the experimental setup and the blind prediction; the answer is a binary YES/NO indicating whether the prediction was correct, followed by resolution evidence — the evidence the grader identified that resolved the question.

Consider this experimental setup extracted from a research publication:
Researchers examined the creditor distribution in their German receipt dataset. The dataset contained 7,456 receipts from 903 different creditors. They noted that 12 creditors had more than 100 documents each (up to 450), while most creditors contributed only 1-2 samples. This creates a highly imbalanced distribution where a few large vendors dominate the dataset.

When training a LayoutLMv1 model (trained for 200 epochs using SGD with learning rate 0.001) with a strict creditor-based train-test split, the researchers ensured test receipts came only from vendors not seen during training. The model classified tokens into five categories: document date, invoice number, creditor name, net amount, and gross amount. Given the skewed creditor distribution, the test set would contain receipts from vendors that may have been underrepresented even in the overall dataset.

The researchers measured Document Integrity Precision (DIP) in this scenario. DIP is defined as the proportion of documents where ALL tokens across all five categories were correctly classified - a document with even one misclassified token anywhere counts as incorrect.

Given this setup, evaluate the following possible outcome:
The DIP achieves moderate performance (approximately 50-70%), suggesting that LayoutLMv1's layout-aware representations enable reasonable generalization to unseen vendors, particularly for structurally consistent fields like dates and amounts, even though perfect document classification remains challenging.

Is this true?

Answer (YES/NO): NO